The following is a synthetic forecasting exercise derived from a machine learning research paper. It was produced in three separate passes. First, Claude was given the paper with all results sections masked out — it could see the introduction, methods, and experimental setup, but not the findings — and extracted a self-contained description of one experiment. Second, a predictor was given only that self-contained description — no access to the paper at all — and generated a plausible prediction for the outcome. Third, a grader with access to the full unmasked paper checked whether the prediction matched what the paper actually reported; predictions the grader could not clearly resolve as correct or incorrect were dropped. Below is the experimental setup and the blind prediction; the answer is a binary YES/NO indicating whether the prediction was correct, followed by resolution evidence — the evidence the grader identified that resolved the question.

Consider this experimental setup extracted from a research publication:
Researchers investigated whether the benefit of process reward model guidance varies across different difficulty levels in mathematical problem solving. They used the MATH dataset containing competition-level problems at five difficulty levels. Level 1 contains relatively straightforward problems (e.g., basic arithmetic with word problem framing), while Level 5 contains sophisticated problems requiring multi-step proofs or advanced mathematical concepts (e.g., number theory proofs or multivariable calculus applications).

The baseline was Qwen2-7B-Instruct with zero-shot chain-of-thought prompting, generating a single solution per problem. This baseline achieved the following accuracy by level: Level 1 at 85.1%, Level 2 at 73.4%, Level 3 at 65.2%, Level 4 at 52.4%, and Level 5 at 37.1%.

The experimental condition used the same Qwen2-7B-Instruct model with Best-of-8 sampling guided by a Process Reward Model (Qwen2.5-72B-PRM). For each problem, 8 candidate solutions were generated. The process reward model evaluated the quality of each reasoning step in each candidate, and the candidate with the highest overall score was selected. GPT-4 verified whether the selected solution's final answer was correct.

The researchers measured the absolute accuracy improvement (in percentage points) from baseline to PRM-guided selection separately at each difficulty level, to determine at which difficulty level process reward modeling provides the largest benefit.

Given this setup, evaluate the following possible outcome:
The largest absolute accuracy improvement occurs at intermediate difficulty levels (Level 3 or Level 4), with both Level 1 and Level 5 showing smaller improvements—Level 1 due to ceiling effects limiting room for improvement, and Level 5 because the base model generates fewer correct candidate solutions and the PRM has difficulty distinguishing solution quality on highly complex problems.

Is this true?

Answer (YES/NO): YES